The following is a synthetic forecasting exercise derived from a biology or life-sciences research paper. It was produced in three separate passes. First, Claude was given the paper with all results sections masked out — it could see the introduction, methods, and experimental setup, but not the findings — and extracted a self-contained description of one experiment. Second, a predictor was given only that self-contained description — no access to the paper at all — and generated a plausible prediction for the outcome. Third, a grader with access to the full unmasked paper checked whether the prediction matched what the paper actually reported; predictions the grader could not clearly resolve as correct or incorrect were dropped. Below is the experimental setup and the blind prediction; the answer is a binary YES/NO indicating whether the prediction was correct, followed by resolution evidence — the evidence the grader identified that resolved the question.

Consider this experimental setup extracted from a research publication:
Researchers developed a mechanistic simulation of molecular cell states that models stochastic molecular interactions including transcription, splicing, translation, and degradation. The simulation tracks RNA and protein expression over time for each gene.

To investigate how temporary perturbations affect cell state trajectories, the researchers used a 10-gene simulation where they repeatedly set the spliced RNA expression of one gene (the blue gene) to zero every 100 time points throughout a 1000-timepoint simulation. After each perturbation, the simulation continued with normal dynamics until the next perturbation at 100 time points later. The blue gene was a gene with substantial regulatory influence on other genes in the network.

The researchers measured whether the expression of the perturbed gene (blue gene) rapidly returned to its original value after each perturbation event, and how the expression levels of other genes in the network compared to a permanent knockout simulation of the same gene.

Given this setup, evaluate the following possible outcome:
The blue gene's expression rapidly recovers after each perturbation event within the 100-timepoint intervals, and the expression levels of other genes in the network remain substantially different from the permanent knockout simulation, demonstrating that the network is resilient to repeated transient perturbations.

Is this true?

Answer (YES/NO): NO